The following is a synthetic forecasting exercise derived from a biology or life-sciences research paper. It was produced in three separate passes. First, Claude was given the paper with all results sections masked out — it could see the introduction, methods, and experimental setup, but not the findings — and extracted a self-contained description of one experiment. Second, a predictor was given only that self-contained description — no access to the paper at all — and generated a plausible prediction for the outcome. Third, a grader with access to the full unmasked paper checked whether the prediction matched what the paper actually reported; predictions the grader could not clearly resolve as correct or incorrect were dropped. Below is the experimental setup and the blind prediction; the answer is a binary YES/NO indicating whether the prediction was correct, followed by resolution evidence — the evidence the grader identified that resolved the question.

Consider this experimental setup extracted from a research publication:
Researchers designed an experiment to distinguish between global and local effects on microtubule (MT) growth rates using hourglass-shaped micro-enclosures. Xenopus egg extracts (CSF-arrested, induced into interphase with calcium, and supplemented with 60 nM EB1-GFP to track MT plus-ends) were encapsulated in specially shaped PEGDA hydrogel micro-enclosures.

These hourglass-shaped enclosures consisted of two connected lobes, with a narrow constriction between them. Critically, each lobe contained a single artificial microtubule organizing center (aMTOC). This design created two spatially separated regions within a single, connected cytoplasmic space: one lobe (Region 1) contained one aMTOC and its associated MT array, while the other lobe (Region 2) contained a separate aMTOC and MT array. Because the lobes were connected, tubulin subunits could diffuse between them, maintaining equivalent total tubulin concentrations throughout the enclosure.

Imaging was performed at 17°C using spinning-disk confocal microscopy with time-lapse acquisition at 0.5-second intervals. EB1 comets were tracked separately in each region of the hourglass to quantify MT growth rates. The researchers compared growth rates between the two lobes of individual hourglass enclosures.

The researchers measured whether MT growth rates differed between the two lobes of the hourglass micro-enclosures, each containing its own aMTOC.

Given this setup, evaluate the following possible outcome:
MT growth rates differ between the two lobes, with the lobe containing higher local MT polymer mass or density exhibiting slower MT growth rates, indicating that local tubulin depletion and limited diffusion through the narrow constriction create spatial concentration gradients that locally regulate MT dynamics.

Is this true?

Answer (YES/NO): NO